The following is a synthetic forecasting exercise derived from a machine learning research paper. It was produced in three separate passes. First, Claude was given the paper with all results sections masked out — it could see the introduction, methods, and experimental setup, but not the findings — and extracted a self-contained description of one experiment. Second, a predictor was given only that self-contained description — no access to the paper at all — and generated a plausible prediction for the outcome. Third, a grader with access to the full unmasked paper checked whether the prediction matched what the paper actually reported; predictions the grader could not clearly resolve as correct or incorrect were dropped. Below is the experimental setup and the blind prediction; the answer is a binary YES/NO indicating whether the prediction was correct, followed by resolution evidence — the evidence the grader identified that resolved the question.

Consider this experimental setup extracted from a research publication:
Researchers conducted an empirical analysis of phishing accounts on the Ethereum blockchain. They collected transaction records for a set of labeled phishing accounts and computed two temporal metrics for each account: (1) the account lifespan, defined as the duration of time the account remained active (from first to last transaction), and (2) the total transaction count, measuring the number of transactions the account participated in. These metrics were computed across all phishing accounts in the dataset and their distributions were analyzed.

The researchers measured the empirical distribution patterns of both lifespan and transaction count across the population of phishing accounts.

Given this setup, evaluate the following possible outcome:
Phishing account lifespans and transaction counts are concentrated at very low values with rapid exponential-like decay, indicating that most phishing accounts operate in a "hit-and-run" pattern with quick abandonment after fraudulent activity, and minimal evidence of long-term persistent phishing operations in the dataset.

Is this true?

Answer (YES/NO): NO